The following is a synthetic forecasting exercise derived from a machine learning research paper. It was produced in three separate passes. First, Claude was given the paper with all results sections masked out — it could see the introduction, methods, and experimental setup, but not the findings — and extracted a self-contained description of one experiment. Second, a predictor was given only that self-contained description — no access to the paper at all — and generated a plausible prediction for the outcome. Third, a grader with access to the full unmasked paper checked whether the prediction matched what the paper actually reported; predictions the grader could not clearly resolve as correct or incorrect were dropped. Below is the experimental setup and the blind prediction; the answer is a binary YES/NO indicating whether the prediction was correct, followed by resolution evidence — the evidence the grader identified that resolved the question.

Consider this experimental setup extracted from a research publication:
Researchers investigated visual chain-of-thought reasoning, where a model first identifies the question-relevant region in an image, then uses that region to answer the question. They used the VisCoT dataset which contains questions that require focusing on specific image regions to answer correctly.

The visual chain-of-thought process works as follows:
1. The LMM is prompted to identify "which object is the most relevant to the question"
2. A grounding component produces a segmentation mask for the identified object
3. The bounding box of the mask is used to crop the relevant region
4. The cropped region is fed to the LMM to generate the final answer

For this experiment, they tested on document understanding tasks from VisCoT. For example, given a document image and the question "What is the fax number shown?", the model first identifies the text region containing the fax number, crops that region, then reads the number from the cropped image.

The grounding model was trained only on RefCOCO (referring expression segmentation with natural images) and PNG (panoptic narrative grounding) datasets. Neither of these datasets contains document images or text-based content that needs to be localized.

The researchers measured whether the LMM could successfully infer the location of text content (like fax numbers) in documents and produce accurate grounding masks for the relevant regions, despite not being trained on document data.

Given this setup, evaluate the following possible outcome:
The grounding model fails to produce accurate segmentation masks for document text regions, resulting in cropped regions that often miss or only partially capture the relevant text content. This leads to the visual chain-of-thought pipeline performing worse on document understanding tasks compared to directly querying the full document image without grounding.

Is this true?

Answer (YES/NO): NO